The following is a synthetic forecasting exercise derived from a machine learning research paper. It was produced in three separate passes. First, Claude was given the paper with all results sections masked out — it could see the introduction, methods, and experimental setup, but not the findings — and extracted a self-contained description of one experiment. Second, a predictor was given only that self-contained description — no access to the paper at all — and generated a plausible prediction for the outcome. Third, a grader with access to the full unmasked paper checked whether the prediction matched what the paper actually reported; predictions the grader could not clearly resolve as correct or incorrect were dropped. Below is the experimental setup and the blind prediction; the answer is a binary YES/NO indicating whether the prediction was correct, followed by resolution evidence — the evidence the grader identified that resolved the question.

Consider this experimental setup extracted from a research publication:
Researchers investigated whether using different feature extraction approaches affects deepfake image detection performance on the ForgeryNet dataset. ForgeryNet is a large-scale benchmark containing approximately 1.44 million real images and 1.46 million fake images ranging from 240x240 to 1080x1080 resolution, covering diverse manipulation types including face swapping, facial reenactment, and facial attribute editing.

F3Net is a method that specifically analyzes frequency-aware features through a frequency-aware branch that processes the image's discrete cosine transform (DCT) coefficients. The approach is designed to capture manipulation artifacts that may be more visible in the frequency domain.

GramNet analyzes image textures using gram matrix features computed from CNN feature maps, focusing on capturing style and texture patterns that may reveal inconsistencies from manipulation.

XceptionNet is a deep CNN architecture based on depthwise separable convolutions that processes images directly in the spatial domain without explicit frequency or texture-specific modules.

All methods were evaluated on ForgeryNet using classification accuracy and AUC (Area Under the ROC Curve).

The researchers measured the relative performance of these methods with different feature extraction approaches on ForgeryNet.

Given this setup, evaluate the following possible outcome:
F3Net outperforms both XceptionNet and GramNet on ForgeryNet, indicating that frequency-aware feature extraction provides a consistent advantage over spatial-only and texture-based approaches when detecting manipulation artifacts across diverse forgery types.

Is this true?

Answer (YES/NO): NO